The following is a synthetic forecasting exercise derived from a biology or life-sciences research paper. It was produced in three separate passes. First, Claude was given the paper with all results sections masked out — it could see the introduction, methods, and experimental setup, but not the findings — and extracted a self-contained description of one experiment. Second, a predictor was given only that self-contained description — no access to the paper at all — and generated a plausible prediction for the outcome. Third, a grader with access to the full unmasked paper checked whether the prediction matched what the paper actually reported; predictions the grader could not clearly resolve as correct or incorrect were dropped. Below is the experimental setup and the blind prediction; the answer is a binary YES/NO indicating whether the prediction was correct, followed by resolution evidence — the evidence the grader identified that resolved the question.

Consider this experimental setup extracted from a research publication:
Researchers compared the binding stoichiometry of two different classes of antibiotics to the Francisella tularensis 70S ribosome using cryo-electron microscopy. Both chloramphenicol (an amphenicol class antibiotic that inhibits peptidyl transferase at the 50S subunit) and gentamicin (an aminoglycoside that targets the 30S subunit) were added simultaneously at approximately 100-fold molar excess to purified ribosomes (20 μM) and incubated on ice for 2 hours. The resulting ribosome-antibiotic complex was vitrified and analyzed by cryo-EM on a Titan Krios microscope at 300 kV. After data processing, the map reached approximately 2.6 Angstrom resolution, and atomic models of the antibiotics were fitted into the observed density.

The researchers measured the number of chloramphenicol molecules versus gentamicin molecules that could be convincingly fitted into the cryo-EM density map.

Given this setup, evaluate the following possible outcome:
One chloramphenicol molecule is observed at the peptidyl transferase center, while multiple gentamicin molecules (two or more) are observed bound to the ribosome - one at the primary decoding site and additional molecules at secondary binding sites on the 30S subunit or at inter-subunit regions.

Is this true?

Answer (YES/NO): YES